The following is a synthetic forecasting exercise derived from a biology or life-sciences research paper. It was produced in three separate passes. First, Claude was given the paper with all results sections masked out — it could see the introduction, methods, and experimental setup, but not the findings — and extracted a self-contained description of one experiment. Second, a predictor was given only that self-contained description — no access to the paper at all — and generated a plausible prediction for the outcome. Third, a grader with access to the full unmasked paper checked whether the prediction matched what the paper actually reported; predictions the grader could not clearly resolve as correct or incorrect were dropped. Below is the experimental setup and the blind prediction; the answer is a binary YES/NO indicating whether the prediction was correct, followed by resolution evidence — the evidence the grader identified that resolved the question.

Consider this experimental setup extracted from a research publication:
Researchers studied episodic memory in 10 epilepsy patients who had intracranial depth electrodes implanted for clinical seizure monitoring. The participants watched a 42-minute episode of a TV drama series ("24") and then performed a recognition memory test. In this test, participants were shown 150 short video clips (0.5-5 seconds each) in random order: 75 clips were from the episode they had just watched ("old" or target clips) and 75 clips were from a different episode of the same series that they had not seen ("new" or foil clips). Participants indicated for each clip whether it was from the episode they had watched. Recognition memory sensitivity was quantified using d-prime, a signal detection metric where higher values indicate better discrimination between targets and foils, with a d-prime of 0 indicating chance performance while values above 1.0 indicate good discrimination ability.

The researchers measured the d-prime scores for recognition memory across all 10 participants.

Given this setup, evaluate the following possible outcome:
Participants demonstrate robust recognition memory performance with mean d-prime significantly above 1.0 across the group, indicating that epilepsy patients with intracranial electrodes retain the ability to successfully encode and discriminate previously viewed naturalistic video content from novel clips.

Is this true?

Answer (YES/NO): YES